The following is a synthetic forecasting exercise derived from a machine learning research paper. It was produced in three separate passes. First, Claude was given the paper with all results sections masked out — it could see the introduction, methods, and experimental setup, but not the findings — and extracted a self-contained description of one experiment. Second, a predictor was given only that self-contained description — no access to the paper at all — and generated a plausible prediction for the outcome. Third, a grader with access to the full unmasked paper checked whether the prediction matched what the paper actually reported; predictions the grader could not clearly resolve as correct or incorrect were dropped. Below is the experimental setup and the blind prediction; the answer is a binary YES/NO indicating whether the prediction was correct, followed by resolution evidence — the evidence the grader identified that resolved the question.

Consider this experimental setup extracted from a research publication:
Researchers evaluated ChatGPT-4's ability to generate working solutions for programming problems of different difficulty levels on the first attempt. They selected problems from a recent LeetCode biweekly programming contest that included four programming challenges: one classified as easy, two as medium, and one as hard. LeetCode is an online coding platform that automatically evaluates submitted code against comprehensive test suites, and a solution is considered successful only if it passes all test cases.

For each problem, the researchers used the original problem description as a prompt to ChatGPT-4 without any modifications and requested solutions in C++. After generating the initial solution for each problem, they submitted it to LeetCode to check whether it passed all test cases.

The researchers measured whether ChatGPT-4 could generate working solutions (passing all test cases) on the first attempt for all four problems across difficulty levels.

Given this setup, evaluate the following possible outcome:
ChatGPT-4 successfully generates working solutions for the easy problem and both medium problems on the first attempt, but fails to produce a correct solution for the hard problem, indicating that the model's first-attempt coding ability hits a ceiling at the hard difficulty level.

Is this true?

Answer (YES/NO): NO